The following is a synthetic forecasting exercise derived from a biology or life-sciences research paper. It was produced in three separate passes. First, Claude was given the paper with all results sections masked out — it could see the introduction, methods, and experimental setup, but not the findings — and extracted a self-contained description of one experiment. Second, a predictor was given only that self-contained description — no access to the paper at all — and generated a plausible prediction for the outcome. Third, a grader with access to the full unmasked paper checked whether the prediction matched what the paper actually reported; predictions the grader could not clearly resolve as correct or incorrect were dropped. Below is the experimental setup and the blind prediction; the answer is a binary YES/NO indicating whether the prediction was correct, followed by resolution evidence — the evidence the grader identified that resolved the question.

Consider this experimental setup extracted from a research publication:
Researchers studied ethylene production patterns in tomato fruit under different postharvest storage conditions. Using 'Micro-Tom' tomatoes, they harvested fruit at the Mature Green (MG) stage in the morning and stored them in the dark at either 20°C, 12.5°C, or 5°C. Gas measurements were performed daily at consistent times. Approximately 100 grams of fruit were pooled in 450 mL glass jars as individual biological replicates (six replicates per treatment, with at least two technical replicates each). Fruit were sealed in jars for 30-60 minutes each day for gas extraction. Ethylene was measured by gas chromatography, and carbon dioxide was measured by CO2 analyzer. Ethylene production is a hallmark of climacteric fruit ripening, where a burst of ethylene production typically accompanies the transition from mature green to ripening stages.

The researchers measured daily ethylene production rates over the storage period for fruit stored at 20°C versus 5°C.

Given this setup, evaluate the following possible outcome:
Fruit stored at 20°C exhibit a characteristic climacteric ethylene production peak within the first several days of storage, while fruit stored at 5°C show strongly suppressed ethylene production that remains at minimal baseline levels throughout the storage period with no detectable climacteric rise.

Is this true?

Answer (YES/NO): NO